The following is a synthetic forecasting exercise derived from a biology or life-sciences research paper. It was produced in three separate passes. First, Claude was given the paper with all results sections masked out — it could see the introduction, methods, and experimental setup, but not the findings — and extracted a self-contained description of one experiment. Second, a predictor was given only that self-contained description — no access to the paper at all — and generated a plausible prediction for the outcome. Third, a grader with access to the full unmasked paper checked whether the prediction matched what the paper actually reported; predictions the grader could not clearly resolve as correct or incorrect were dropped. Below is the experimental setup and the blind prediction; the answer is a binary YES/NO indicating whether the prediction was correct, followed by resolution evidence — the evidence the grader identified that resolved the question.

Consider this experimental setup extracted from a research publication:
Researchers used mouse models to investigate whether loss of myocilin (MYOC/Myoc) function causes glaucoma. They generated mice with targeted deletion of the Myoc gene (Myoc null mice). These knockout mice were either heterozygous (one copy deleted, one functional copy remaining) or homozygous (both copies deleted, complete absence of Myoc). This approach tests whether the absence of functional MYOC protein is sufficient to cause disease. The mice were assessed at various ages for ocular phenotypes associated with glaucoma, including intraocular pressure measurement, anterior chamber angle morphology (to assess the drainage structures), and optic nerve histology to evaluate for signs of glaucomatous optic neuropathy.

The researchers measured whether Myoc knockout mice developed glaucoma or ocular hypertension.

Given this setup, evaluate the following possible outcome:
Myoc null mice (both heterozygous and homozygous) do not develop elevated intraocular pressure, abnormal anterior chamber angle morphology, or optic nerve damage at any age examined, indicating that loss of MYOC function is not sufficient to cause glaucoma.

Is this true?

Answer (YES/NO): YES